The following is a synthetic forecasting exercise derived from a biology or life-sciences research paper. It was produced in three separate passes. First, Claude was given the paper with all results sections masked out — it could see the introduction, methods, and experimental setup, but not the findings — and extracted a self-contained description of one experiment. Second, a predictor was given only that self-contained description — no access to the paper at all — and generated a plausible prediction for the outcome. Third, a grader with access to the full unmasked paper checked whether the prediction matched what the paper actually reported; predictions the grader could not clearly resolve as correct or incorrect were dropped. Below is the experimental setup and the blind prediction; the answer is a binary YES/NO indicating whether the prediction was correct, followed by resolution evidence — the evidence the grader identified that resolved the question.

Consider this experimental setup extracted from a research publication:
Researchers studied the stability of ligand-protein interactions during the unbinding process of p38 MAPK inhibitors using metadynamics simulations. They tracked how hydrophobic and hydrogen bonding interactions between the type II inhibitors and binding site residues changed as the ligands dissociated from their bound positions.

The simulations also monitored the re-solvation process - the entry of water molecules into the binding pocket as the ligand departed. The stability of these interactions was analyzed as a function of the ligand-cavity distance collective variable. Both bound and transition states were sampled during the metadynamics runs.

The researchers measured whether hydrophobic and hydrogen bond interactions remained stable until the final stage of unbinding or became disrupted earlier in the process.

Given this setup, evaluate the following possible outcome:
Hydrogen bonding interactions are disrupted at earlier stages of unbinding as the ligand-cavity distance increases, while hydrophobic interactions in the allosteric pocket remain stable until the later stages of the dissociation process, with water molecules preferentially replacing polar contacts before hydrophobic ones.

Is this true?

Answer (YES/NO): NO